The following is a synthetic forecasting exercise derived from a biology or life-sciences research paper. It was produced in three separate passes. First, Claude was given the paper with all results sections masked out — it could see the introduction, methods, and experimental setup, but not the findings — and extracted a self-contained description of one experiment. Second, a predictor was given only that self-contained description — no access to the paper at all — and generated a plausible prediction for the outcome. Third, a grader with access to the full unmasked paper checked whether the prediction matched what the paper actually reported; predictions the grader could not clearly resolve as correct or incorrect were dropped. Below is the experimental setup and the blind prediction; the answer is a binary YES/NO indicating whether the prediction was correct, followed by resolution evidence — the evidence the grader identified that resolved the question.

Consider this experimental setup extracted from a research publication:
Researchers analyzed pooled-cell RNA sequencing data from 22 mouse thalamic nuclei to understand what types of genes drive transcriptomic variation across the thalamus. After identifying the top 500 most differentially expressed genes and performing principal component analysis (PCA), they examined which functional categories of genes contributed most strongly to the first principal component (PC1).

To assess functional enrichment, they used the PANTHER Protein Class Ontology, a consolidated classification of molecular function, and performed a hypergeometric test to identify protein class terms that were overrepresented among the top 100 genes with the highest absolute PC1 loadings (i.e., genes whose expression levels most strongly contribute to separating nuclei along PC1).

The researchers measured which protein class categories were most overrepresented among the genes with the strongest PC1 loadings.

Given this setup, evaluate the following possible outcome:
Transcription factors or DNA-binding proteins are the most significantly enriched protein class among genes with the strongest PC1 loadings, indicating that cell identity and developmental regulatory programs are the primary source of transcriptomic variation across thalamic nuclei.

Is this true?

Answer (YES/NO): NO